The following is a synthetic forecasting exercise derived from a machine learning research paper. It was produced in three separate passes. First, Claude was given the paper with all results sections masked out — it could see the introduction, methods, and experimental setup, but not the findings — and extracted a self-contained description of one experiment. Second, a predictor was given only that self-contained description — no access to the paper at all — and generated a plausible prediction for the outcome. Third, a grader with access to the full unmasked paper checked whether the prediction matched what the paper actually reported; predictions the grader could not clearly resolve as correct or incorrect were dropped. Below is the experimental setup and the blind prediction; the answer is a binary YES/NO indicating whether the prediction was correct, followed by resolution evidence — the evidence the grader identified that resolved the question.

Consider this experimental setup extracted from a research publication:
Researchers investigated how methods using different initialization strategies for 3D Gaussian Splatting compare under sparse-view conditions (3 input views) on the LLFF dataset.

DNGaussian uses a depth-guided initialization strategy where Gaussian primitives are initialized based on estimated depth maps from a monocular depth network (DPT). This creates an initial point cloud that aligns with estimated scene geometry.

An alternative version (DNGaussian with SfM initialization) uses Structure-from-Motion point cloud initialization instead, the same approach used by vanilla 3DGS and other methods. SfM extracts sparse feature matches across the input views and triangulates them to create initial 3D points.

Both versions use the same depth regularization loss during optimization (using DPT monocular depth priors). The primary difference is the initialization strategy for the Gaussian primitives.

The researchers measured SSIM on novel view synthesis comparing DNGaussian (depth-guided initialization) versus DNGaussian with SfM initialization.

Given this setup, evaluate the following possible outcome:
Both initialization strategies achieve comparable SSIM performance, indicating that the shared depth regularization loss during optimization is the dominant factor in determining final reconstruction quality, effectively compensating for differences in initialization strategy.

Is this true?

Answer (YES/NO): NO